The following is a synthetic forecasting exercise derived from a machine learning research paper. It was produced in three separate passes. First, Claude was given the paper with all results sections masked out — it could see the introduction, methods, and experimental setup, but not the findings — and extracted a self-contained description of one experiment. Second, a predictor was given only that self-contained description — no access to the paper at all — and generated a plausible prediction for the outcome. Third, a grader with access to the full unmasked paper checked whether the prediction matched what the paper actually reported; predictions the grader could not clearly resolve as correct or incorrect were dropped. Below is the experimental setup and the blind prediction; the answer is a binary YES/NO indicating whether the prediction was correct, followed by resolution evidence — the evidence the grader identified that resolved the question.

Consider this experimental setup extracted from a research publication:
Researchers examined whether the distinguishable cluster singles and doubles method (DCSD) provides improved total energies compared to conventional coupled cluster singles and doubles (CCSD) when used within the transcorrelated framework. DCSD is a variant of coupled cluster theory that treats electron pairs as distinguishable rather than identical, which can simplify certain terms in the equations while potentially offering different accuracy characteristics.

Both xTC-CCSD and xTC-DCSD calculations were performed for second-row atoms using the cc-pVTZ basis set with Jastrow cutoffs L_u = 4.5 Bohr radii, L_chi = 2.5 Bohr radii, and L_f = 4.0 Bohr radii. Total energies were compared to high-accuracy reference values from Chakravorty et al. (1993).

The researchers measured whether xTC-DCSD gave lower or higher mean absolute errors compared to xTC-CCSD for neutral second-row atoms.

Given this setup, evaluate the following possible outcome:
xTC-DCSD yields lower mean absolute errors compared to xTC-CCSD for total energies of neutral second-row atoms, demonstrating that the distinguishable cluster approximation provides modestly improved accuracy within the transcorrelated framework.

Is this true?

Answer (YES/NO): YES